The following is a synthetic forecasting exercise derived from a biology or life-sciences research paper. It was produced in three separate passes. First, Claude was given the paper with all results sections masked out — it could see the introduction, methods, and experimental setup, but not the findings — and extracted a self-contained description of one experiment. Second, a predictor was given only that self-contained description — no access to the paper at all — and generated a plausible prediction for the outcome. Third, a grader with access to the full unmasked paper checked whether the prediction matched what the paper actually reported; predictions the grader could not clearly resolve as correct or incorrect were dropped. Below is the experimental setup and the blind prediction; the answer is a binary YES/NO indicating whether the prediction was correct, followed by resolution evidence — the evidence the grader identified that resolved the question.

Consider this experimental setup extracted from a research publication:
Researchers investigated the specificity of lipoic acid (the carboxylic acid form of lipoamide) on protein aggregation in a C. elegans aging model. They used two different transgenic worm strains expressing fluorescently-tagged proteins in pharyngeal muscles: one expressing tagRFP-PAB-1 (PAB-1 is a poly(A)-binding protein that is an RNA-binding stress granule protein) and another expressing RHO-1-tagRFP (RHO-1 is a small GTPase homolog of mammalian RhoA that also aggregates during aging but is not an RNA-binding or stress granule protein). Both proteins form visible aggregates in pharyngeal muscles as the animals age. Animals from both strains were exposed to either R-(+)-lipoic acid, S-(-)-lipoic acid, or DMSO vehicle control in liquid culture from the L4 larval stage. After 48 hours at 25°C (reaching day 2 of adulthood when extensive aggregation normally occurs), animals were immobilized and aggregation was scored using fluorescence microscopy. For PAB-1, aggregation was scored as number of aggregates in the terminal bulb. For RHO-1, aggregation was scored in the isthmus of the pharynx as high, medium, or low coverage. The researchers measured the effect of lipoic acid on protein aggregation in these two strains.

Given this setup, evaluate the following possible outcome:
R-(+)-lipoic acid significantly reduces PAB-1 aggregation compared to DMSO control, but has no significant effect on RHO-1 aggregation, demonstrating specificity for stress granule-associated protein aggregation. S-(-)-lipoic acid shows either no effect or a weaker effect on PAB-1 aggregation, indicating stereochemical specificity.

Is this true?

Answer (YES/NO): NO